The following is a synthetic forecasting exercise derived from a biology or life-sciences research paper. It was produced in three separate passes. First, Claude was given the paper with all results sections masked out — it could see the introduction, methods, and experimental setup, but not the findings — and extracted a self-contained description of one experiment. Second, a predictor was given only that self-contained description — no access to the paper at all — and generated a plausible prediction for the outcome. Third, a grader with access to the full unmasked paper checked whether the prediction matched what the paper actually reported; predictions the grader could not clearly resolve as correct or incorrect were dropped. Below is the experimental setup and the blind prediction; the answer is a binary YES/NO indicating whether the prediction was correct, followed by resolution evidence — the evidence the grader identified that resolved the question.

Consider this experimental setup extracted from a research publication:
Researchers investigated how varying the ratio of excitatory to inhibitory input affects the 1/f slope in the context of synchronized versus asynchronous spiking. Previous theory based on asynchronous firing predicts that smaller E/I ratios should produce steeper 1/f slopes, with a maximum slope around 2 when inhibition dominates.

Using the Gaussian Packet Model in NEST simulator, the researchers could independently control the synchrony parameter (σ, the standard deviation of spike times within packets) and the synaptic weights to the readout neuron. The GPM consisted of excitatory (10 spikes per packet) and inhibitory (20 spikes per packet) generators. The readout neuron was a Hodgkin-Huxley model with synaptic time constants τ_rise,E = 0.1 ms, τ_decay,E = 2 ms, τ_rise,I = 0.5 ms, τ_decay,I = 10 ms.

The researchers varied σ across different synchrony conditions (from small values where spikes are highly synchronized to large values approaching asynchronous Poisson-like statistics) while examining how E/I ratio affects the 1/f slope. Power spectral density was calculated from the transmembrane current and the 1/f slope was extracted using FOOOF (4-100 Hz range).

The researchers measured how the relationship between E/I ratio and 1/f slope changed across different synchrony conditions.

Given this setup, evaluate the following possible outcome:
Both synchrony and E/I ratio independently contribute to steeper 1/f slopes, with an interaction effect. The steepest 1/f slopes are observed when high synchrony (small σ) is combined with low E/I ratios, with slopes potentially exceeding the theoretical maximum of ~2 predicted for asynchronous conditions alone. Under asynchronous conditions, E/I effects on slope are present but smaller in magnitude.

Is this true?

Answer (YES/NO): NO